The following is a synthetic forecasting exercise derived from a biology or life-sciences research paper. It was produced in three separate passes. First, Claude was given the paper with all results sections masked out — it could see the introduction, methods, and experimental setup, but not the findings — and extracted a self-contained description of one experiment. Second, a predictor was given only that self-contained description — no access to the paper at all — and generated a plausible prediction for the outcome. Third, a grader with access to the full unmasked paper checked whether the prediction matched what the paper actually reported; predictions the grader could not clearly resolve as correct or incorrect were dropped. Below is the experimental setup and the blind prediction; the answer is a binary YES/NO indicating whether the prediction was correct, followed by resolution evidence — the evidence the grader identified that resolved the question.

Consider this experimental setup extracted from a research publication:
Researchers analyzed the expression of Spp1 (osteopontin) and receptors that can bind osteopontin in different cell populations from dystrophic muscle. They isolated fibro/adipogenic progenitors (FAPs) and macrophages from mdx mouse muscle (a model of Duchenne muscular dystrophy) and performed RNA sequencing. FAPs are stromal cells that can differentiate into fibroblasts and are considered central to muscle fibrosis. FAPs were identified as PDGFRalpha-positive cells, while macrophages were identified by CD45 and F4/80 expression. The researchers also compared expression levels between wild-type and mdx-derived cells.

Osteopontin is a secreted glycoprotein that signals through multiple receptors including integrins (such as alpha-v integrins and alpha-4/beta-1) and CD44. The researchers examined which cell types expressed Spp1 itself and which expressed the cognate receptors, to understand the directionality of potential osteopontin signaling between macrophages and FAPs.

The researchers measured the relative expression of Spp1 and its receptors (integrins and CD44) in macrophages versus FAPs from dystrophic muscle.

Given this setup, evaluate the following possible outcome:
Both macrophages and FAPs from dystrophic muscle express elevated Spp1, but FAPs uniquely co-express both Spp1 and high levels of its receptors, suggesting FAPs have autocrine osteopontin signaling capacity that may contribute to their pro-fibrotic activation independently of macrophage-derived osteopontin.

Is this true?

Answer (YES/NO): NO